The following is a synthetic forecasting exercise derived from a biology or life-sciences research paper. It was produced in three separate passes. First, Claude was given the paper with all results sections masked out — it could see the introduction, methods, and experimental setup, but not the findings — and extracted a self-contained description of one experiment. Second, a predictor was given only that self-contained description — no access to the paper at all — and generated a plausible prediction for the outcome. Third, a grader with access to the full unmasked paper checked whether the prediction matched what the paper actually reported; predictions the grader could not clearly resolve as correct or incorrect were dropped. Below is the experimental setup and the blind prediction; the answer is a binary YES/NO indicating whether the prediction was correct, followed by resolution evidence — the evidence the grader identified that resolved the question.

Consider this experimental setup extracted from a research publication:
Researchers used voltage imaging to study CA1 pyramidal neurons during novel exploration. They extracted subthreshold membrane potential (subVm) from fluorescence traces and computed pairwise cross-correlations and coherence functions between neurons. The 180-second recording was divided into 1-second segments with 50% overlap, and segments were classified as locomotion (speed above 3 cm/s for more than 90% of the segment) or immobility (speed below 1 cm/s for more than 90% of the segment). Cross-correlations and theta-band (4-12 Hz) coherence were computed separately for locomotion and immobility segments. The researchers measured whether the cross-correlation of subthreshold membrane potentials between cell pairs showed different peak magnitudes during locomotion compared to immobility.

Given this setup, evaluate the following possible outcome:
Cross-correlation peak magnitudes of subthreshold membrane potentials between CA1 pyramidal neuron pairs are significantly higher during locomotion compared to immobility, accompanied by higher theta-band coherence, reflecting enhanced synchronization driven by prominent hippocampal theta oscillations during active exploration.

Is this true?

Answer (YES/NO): NO